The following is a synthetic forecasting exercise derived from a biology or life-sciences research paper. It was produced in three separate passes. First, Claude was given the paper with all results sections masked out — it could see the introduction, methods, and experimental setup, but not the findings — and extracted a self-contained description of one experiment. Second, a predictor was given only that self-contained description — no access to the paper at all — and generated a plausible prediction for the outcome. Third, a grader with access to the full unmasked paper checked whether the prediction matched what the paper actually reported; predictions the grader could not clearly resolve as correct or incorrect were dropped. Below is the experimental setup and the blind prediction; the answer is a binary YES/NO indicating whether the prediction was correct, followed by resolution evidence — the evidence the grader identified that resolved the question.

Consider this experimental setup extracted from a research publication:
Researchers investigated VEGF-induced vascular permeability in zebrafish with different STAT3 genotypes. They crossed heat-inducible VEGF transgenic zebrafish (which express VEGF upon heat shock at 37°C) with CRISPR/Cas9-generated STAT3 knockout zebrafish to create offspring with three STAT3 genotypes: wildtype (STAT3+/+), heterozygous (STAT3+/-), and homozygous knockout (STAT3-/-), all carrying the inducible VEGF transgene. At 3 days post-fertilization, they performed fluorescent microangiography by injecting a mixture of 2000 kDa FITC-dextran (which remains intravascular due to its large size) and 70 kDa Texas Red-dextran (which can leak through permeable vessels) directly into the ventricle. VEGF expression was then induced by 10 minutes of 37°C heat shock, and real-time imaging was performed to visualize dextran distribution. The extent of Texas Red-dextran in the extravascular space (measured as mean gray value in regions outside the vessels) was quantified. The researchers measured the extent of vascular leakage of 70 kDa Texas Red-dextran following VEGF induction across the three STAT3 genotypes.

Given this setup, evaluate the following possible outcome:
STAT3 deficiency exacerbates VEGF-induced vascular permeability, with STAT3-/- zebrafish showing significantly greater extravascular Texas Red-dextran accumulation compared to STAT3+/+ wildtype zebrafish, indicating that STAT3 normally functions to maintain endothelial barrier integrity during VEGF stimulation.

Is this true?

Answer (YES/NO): NO